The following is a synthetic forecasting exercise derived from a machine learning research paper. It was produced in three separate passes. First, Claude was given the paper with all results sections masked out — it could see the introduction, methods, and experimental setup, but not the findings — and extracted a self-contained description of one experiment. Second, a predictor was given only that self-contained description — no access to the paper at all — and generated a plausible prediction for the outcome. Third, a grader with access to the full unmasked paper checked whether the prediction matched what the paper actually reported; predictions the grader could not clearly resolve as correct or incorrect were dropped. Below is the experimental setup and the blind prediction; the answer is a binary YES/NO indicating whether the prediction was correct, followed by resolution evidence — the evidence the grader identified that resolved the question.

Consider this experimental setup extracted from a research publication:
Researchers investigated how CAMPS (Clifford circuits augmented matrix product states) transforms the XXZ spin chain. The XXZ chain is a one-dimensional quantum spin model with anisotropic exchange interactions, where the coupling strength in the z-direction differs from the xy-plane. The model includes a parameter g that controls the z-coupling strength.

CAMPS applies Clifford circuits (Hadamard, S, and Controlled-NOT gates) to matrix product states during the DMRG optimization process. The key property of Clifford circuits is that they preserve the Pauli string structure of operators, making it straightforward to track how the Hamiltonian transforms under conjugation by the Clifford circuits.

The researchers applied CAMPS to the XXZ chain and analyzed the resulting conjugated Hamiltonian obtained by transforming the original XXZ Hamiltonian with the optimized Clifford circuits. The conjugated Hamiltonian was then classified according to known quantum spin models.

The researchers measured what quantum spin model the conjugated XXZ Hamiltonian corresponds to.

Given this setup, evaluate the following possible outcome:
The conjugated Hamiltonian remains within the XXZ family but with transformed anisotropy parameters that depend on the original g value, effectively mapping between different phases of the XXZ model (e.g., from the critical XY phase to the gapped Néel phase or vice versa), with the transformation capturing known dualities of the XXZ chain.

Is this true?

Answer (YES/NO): NO